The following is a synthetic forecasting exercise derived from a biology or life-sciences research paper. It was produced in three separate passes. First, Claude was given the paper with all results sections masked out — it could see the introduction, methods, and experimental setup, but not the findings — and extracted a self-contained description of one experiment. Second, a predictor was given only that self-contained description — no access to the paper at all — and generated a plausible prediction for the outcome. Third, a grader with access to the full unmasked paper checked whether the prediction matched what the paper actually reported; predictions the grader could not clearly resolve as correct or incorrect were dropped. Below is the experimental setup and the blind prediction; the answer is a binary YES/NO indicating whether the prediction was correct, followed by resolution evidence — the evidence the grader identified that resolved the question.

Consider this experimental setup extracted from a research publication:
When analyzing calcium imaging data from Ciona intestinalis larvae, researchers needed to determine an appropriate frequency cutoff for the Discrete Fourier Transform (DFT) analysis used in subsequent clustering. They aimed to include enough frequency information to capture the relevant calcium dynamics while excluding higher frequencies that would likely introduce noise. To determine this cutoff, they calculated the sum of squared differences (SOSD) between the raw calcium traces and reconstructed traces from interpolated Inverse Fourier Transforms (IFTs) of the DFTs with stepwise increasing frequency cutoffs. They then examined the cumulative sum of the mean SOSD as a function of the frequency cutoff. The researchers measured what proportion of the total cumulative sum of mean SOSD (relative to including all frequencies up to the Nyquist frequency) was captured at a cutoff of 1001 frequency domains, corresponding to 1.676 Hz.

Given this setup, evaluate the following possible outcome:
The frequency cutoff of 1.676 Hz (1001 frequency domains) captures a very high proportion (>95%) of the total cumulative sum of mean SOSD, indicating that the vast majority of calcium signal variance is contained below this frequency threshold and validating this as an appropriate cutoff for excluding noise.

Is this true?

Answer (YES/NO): NO